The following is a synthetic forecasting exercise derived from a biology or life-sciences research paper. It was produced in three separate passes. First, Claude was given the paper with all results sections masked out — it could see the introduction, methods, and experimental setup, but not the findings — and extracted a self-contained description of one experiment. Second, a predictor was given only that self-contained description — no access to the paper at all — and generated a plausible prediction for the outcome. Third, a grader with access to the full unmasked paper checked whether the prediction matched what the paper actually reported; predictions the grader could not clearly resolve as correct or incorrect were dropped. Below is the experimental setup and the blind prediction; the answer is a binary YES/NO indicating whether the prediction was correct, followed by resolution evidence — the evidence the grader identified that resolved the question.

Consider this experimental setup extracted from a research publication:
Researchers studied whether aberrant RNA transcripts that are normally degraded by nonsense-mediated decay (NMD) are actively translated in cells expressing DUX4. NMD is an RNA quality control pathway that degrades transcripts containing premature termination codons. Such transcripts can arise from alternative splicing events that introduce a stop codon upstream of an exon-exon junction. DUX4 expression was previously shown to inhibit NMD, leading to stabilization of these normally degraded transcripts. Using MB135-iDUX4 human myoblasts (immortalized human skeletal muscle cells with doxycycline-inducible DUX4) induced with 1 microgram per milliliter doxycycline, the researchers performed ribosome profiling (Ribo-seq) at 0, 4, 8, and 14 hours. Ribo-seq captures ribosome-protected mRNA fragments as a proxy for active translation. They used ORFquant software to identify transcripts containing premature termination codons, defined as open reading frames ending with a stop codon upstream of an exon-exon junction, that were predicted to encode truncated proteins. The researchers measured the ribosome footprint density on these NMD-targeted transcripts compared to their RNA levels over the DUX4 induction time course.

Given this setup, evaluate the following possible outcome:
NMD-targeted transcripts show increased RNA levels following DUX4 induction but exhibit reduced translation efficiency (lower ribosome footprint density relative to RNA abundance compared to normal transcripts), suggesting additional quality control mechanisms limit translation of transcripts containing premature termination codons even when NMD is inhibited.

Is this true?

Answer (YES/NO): NO